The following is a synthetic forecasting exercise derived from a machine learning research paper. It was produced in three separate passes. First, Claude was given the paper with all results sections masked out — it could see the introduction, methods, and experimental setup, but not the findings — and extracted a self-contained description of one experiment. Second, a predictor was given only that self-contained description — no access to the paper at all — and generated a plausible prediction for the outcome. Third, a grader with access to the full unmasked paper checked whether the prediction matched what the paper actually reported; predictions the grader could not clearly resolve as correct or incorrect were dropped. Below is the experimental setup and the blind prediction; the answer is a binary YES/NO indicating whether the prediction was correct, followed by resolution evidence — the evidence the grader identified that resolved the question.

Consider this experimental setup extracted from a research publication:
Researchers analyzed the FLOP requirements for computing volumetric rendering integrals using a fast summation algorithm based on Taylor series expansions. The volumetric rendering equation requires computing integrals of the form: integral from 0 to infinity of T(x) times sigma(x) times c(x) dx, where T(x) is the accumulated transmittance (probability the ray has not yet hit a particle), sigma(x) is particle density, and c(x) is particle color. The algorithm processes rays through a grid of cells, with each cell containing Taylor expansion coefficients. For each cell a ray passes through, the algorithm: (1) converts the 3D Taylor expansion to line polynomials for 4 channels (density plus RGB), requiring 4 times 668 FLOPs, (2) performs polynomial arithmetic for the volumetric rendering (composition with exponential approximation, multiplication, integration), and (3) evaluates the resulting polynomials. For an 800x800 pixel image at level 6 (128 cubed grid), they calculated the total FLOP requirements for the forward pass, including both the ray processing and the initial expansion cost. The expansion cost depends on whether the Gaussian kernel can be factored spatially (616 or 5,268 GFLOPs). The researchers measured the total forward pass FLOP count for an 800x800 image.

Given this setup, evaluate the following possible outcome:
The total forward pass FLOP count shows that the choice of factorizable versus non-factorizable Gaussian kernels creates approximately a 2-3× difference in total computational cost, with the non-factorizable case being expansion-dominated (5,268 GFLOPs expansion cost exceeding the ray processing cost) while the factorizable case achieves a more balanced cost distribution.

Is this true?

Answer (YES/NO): NO